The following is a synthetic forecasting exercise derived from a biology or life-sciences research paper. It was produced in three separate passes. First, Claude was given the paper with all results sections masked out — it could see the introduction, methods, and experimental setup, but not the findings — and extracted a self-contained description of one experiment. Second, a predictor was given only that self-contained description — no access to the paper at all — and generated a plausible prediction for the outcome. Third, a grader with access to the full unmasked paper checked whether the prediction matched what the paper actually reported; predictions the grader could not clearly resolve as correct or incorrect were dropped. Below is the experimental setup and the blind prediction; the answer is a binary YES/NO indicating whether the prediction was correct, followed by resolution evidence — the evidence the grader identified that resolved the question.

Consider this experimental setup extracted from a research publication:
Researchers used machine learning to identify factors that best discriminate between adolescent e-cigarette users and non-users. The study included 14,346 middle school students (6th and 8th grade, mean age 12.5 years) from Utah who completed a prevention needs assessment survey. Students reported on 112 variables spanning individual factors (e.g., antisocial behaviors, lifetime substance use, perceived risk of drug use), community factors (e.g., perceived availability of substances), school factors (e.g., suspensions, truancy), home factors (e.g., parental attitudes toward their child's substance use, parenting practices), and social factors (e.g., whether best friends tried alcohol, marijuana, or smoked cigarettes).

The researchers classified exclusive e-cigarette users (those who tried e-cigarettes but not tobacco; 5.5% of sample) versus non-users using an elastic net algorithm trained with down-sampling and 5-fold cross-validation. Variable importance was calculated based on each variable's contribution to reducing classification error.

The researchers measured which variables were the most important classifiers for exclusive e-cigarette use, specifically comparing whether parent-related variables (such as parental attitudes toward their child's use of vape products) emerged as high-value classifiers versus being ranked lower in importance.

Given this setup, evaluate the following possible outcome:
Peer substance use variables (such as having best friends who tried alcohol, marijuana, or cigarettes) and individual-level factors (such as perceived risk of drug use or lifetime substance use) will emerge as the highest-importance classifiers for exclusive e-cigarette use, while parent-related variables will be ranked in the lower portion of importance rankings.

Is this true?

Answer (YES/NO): NO